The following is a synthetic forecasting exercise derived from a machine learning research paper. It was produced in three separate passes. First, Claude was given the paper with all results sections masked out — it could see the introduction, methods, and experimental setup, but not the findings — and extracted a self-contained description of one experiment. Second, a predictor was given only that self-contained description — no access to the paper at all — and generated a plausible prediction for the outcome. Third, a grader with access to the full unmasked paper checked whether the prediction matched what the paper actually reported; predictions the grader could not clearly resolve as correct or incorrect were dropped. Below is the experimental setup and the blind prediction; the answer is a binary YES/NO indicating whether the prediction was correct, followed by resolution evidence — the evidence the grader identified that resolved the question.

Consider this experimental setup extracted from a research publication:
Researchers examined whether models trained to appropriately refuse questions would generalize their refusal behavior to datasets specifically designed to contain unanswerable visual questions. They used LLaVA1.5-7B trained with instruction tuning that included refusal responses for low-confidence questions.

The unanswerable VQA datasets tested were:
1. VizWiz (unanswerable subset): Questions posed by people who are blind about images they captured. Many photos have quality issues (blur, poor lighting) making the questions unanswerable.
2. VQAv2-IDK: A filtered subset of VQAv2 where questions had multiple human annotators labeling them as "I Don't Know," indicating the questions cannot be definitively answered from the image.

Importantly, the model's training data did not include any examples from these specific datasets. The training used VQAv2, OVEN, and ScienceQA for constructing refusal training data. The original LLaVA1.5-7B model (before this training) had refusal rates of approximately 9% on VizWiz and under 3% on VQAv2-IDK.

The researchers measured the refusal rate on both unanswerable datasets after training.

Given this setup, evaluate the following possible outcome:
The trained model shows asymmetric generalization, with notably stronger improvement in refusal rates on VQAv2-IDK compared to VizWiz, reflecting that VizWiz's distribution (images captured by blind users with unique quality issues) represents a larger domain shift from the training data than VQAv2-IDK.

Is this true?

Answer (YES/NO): NO